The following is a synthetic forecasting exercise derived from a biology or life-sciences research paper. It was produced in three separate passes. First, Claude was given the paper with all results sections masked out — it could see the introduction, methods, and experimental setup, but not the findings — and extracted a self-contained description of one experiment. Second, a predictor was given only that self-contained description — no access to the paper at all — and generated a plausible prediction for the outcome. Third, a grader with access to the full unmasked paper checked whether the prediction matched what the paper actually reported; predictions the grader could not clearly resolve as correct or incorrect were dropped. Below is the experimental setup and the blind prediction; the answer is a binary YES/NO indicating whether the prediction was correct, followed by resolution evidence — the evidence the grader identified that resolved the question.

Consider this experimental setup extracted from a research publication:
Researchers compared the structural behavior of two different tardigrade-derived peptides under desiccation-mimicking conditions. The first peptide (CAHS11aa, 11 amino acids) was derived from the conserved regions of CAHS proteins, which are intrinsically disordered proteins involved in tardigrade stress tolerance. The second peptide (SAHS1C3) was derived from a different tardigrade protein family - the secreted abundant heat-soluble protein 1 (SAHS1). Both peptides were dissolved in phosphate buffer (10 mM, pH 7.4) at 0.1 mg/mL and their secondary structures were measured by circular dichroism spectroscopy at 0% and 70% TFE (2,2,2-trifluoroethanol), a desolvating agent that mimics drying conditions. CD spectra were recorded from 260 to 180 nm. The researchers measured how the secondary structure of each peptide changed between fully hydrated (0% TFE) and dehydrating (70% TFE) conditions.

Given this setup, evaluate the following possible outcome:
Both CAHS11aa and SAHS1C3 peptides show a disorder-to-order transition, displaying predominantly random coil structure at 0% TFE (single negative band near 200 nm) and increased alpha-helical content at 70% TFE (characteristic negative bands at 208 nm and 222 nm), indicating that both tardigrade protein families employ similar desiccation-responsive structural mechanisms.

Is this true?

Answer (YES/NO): NO